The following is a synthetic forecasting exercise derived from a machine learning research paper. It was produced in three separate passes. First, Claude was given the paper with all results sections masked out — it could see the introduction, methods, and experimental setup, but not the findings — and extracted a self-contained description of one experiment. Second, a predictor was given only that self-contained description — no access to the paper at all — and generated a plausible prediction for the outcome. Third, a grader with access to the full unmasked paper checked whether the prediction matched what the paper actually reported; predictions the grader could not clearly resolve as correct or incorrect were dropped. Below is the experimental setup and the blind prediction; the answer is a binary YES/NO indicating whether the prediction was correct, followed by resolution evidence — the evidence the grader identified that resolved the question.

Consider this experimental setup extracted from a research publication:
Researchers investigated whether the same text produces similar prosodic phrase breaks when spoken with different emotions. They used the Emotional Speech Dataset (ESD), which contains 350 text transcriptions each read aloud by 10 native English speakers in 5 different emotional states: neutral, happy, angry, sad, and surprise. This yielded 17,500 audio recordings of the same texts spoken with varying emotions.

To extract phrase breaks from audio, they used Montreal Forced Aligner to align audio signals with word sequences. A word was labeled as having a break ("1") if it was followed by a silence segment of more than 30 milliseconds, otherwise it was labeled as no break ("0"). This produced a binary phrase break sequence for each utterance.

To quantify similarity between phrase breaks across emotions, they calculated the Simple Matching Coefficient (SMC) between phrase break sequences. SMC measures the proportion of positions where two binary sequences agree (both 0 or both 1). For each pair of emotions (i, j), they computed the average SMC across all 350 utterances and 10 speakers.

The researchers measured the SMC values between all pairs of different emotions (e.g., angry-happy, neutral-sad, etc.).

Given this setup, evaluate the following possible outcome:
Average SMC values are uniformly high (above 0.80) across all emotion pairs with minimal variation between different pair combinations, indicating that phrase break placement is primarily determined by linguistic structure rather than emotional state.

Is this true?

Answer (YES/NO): NO